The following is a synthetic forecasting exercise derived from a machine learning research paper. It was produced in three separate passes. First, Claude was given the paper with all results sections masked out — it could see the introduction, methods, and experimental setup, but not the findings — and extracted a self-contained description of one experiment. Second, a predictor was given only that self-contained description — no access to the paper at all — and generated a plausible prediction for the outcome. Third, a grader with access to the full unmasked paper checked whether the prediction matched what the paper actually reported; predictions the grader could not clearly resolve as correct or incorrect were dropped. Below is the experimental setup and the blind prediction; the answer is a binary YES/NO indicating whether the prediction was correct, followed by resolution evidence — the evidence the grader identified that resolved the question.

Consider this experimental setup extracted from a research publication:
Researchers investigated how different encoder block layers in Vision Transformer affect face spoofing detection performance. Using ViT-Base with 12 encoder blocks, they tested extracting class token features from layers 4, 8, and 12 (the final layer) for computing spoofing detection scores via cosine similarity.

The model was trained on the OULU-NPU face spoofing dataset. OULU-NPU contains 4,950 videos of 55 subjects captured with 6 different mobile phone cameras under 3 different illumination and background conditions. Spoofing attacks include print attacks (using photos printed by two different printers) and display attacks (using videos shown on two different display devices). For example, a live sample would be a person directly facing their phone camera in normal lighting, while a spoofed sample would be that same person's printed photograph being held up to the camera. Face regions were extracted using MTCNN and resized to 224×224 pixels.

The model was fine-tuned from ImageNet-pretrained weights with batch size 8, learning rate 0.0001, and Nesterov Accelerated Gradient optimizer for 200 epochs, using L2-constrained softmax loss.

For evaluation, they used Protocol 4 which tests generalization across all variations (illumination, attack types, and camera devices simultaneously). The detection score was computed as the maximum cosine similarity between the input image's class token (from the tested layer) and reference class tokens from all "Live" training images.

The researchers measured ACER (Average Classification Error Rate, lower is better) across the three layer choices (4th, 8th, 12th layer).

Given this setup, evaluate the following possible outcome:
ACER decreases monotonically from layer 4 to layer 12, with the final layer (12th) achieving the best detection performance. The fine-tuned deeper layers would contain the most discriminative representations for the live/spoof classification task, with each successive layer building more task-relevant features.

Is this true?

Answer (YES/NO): NO